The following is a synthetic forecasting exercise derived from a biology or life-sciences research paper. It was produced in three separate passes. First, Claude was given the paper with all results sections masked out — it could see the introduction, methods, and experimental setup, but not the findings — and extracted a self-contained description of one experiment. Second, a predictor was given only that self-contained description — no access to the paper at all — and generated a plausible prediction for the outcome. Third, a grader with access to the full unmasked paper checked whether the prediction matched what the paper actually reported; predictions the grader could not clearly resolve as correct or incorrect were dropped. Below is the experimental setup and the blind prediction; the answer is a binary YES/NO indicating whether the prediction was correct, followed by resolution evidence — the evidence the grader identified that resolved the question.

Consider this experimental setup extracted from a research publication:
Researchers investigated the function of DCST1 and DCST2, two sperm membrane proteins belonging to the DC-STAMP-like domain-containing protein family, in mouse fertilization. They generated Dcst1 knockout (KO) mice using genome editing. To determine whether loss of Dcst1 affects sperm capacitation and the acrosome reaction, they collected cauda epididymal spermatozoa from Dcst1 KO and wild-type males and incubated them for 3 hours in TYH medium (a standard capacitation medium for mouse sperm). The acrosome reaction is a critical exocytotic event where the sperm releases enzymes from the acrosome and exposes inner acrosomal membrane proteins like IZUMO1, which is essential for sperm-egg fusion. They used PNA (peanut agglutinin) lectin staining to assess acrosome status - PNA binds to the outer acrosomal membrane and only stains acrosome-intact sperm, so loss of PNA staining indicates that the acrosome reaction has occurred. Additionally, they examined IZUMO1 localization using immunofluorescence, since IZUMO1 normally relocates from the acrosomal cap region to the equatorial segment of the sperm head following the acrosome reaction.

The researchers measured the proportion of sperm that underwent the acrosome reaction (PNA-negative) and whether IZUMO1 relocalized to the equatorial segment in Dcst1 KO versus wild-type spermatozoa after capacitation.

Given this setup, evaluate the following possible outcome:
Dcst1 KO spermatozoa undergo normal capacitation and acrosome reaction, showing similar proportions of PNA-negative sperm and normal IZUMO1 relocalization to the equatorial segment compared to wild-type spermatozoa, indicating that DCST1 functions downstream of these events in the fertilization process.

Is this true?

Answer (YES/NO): YES